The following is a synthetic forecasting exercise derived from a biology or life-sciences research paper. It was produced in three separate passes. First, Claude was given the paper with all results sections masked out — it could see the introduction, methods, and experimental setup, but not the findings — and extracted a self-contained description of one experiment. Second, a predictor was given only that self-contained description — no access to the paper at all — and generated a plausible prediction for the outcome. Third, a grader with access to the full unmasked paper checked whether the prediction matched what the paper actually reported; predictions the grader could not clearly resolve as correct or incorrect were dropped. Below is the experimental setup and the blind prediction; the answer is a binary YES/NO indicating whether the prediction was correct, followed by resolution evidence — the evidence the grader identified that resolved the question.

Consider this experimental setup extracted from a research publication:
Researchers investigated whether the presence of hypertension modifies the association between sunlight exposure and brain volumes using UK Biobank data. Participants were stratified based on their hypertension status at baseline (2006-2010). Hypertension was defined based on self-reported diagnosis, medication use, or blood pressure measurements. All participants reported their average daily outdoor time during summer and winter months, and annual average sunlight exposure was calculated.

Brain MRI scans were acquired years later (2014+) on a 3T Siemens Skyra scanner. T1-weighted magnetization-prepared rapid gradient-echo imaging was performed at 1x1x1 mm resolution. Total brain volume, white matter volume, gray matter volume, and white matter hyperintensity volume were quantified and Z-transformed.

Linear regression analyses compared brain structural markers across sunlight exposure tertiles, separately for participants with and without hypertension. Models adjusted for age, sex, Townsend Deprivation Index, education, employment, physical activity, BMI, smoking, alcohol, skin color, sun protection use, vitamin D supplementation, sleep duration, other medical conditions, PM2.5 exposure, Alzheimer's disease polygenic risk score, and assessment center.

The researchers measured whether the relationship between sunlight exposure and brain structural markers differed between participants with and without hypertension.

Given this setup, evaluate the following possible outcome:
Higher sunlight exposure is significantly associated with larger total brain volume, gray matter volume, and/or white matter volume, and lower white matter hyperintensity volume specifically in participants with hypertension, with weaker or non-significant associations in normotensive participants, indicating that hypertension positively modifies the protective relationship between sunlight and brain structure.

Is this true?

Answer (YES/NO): NO